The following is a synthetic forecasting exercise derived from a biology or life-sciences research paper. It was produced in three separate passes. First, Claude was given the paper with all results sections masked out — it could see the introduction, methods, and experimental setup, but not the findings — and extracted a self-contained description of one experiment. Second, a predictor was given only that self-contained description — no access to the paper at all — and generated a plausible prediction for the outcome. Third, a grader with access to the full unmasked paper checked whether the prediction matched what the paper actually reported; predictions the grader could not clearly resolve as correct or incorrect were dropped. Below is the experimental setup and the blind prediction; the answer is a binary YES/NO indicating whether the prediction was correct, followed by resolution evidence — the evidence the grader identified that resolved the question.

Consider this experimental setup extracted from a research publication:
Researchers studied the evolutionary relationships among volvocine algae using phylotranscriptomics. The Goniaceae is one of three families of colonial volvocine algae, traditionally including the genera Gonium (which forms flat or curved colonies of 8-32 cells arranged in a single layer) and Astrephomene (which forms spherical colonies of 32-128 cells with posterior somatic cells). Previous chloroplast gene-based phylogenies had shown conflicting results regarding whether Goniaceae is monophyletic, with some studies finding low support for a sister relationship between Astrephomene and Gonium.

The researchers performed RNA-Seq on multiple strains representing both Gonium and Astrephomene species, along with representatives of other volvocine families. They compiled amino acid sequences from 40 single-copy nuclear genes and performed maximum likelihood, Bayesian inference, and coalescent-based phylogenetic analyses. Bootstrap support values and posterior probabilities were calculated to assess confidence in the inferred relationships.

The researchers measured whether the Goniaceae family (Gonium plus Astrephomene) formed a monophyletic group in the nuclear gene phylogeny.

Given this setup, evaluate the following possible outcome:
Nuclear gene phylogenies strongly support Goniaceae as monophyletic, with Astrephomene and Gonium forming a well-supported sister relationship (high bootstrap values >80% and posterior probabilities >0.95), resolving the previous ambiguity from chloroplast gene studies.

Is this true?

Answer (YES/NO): NO